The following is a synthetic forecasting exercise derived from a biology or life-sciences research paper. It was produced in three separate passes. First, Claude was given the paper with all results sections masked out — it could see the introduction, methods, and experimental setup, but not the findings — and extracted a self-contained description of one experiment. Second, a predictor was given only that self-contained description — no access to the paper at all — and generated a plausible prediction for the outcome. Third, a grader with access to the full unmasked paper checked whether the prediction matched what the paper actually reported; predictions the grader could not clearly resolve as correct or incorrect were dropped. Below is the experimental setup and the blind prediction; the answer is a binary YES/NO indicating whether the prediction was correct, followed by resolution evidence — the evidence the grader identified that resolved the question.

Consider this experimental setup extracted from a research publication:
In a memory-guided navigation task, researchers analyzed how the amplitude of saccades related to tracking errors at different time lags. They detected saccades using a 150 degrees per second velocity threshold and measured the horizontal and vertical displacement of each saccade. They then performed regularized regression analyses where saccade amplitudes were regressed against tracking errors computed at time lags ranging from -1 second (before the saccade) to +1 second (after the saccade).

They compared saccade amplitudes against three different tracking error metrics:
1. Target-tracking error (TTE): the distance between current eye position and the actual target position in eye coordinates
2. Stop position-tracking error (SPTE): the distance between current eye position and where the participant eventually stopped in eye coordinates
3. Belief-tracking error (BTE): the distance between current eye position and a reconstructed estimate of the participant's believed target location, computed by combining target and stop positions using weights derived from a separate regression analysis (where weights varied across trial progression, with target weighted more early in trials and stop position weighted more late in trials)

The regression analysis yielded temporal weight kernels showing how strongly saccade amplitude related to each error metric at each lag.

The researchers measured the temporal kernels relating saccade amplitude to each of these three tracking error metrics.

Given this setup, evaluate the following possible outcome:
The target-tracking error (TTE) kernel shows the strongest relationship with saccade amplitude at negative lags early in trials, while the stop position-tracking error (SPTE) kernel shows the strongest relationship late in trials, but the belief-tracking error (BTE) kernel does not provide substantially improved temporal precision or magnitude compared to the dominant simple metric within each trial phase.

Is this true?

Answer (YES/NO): NO